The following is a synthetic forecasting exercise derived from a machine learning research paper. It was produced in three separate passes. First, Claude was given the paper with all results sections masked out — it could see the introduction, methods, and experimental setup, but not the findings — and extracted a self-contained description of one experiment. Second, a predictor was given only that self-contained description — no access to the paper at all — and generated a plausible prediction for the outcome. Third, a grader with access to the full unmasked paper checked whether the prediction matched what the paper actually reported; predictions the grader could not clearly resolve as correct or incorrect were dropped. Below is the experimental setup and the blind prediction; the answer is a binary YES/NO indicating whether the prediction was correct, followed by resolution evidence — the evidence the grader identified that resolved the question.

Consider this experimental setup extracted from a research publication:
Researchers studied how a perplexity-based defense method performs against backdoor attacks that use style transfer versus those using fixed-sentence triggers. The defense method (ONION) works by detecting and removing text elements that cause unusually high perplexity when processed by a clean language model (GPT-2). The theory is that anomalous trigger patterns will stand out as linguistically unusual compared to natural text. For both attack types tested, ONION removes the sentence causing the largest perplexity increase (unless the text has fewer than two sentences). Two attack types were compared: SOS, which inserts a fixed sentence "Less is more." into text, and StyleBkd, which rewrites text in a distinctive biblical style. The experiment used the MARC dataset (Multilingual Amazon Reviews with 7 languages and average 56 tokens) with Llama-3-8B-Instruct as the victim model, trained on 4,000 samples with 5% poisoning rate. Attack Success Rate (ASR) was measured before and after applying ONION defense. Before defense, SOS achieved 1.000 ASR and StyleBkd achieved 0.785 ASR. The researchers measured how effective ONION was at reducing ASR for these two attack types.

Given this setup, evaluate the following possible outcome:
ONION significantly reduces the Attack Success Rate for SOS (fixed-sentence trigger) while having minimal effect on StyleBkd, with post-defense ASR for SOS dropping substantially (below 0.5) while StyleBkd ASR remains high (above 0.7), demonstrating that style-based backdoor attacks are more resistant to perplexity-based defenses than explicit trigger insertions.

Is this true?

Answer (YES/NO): YES